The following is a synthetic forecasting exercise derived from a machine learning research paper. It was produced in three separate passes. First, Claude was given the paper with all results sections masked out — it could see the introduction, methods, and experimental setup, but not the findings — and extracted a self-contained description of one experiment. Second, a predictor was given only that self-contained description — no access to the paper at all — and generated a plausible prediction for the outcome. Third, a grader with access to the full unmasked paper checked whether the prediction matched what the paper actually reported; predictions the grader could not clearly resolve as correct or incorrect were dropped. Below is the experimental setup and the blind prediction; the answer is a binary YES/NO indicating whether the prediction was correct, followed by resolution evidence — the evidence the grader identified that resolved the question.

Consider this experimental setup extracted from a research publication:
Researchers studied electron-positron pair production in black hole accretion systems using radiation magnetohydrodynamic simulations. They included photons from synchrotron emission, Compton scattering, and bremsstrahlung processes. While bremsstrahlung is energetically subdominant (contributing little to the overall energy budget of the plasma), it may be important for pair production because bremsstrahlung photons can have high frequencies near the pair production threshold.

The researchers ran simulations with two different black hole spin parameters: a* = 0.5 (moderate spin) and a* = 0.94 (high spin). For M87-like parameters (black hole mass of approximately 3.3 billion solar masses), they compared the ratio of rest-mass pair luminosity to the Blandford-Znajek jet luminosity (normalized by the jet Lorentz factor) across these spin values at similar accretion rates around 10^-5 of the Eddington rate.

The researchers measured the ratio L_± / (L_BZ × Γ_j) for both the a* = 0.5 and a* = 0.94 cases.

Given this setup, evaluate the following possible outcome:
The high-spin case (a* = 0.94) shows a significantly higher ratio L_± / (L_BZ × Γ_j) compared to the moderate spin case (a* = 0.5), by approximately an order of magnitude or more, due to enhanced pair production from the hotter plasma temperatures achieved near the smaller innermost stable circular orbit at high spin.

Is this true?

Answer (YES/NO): NO